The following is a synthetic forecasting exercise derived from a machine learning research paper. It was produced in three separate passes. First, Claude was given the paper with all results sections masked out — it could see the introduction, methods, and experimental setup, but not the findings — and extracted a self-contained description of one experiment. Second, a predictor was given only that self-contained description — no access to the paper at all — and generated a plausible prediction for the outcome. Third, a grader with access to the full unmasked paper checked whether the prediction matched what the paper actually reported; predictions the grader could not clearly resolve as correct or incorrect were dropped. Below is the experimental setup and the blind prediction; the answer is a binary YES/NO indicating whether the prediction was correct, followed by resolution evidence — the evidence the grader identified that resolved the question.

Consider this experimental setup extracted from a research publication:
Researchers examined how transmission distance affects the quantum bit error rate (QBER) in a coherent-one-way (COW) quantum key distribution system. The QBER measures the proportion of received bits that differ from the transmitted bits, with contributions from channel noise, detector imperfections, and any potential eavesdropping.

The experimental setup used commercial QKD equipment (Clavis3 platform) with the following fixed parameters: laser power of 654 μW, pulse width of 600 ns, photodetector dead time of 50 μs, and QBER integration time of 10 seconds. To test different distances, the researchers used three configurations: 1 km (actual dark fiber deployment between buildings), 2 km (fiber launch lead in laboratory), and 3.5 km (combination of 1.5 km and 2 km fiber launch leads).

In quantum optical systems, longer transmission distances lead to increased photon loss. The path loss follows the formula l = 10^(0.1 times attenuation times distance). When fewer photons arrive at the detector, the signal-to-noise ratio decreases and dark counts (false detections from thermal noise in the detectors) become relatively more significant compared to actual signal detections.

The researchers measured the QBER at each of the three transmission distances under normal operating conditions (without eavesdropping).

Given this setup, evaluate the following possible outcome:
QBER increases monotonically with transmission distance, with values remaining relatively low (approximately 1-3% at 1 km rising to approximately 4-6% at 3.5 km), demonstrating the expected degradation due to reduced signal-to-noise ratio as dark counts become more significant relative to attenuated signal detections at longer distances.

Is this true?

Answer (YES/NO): NO